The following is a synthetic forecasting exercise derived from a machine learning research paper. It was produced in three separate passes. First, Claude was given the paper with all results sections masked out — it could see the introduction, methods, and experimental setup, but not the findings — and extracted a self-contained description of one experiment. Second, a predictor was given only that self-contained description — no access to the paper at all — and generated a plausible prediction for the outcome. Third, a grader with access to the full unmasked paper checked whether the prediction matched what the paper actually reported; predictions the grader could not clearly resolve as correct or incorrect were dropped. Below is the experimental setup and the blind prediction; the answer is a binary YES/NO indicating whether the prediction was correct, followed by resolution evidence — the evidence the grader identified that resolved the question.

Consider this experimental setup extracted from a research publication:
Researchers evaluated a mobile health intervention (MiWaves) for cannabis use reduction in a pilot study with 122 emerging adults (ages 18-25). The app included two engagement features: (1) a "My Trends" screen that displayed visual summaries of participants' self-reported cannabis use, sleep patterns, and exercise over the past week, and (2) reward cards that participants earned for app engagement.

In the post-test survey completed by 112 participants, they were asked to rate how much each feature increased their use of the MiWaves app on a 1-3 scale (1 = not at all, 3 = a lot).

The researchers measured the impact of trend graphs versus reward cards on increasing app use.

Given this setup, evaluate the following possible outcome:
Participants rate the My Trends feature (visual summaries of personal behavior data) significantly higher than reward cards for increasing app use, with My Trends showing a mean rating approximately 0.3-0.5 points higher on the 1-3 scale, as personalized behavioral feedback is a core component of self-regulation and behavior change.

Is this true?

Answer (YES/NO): NO